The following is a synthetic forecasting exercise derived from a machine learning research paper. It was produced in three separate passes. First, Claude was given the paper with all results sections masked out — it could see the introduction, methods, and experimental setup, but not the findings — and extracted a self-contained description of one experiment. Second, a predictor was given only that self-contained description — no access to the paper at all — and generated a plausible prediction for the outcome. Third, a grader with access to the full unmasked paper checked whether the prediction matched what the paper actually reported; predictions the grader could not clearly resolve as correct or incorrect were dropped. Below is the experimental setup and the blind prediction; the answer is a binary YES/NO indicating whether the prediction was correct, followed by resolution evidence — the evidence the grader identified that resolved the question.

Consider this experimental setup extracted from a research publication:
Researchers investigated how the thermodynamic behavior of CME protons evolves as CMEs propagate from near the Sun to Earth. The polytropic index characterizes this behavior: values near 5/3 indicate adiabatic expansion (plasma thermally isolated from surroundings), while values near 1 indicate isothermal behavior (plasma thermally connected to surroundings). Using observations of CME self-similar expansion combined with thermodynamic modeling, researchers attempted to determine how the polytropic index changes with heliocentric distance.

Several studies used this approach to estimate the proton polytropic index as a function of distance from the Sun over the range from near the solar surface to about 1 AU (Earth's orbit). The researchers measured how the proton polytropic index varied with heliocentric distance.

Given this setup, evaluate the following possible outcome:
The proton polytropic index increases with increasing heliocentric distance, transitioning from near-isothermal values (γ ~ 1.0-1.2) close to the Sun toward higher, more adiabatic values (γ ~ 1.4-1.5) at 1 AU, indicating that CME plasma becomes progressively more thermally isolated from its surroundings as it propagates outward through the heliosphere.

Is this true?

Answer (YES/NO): NO